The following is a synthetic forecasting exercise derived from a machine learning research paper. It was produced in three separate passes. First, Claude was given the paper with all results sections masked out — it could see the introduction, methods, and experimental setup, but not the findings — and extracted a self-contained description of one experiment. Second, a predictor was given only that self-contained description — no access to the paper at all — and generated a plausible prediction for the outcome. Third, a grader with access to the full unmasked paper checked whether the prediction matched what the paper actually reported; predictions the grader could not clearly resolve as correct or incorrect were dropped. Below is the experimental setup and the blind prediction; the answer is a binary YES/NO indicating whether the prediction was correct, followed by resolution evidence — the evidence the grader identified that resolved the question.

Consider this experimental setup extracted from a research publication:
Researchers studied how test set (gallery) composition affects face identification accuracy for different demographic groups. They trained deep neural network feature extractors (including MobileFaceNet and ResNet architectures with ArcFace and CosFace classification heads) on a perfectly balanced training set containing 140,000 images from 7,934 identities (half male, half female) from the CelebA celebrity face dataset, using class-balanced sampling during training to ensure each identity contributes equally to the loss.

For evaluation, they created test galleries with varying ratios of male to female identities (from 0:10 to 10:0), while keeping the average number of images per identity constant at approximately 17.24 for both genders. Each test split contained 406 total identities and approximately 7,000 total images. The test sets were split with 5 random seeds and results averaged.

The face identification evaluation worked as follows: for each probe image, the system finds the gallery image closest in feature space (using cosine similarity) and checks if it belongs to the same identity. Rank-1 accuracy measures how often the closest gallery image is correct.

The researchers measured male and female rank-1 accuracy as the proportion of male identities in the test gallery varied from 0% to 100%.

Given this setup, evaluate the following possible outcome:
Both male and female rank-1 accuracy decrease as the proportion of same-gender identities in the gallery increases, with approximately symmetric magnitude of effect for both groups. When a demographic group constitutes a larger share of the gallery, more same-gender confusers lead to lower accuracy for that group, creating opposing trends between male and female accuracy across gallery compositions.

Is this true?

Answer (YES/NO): YES